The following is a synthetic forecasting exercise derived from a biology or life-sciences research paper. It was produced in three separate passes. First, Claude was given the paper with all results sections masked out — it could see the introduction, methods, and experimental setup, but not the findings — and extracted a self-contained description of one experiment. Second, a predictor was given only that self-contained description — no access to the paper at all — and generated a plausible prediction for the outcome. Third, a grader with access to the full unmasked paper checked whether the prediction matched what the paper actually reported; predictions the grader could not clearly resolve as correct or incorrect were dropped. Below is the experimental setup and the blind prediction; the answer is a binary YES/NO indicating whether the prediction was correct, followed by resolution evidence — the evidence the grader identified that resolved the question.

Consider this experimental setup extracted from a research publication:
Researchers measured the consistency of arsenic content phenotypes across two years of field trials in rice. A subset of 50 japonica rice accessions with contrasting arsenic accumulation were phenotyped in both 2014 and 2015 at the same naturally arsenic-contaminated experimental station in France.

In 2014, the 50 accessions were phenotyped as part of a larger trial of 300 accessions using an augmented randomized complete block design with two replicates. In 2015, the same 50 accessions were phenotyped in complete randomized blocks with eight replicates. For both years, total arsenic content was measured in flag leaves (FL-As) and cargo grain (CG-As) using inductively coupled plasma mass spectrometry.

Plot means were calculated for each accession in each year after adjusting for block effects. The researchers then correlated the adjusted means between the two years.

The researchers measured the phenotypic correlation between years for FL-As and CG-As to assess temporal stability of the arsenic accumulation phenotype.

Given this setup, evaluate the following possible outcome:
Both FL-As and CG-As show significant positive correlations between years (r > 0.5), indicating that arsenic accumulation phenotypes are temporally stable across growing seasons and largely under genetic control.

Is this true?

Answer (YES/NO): YES